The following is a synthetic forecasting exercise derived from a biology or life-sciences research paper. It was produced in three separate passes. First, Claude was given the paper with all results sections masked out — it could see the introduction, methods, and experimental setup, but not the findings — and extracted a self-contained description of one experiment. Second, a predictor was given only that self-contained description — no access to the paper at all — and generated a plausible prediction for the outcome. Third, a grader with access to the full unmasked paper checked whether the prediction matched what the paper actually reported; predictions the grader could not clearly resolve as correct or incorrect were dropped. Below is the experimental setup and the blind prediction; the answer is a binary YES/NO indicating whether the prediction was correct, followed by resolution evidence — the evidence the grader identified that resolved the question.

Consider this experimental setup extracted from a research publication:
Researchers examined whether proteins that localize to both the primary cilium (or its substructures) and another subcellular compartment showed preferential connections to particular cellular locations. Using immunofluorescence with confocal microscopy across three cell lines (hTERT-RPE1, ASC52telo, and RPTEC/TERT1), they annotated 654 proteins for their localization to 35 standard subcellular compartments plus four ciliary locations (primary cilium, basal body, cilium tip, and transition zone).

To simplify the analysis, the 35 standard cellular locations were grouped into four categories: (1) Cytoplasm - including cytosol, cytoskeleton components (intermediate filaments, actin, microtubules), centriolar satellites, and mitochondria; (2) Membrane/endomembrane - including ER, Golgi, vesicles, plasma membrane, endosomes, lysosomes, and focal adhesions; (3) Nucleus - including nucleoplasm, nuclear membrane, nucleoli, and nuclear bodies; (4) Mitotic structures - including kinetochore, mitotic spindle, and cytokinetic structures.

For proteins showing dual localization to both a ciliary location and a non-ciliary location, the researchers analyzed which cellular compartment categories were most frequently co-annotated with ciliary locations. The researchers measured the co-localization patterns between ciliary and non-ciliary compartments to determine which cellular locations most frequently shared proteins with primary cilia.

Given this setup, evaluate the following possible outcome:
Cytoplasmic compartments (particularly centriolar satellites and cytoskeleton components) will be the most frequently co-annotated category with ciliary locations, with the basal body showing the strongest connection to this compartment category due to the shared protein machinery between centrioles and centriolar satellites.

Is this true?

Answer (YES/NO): NO